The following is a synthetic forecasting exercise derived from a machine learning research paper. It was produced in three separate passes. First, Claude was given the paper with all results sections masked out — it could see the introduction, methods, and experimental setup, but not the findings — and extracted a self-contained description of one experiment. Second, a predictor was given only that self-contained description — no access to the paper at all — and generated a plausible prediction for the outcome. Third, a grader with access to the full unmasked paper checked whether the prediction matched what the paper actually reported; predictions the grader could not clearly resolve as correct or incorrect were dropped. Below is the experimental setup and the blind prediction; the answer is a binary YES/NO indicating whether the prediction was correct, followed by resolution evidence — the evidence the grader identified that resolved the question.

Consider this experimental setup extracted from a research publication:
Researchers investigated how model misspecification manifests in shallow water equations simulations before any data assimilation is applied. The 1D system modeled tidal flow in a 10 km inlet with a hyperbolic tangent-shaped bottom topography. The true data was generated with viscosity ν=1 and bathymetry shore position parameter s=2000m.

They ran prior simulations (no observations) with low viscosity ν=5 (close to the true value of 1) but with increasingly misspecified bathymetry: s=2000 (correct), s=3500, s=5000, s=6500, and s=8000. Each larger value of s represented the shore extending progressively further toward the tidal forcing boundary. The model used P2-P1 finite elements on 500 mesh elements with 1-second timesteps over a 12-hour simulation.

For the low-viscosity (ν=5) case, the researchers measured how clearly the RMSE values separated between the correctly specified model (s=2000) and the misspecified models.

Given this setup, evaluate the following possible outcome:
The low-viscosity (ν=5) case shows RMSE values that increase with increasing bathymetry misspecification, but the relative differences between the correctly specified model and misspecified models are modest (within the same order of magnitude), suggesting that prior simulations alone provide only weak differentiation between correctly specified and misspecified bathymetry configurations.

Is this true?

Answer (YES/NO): NO